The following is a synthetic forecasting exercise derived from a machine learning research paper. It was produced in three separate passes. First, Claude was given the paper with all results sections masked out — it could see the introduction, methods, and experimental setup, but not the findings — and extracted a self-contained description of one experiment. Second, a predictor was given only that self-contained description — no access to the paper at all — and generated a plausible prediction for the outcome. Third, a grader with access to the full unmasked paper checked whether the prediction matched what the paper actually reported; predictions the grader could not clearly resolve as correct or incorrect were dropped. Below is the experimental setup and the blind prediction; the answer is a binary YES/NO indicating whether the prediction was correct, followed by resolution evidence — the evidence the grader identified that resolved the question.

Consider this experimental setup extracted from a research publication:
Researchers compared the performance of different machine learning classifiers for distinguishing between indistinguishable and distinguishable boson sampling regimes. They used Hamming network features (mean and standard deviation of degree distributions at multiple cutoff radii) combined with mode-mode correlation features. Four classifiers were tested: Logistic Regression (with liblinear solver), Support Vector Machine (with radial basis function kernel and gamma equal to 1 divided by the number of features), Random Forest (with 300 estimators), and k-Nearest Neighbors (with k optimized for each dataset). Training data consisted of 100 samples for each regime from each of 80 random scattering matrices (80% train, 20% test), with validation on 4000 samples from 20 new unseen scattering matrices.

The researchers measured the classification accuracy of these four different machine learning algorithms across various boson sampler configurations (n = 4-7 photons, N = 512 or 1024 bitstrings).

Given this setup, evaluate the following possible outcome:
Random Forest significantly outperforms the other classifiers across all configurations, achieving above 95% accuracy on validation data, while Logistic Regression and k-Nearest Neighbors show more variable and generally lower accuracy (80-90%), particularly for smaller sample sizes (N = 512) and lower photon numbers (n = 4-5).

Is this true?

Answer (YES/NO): NO